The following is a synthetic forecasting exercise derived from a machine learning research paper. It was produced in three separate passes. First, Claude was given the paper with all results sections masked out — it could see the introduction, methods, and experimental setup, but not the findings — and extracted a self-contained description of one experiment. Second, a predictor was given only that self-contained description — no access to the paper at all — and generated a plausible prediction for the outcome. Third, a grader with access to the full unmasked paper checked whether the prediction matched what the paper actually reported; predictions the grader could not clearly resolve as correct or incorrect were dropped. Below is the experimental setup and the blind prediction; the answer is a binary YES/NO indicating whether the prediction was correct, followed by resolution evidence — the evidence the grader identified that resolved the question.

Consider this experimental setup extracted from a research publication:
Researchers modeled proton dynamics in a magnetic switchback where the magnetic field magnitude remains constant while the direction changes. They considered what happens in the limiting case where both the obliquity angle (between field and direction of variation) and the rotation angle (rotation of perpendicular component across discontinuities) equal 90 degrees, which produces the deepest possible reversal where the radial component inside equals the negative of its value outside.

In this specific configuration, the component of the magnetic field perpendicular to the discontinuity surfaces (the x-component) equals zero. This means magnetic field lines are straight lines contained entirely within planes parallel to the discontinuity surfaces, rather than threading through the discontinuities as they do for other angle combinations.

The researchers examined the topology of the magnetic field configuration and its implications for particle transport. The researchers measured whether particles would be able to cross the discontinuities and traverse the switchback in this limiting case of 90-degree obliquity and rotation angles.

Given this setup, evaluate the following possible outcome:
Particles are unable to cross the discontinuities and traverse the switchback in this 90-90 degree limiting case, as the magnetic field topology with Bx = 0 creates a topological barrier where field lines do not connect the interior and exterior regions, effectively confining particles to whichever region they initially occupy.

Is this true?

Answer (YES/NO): YES